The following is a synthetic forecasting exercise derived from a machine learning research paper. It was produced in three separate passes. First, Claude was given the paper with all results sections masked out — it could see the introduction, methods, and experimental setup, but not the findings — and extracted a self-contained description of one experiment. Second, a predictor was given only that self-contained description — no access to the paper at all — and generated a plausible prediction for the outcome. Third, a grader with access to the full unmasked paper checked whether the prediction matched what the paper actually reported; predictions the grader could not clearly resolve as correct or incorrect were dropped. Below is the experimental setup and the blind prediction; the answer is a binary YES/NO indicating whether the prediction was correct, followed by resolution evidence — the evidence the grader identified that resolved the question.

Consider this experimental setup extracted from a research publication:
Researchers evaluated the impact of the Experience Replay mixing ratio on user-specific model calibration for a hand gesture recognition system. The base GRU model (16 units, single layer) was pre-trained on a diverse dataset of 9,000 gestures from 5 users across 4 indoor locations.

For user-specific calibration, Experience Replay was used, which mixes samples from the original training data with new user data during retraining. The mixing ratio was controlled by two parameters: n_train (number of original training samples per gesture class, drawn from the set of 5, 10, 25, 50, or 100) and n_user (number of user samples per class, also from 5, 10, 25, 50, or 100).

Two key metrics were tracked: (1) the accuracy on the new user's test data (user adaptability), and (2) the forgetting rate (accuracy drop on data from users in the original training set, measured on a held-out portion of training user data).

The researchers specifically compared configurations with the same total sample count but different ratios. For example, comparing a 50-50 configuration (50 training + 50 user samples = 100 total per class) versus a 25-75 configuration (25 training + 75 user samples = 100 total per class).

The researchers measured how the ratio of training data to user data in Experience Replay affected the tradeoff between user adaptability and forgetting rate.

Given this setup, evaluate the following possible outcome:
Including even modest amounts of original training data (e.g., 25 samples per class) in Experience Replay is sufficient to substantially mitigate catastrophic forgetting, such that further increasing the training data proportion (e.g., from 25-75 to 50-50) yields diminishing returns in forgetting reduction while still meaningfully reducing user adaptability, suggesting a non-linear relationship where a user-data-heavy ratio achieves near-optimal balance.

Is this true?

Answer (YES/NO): NO